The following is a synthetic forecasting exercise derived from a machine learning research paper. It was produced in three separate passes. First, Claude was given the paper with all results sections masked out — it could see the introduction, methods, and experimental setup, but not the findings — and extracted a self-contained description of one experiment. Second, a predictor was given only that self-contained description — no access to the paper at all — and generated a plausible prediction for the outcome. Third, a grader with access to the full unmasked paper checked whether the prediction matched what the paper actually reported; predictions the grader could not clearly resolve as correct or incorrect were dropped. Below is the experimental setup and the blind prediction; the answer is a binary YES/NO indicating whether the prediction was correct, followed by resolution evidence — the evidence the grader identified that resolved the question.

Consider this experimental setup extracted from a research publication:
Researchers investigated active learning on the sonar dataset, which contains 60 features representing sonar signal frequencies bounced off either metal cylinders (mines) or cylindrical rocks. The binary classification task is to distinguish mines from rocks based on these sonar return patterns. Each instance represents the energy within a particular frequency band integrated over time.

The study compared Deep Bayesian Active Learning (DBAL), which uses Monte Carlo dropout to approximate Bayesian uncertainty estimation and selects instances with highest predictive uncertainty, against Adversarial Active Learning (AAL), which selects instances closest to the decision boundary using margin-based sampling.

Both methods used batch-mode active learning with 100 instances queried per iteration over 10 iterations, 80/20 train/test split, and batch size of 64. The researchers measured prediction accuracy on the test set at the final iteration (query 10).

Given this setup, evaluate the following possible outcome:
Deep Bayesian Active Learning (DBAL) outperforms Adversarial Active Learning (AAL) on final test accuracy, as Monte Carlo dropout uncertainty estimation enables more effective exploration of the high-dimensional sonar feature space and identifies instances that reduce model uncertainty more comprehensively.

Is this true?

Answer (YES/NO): YES